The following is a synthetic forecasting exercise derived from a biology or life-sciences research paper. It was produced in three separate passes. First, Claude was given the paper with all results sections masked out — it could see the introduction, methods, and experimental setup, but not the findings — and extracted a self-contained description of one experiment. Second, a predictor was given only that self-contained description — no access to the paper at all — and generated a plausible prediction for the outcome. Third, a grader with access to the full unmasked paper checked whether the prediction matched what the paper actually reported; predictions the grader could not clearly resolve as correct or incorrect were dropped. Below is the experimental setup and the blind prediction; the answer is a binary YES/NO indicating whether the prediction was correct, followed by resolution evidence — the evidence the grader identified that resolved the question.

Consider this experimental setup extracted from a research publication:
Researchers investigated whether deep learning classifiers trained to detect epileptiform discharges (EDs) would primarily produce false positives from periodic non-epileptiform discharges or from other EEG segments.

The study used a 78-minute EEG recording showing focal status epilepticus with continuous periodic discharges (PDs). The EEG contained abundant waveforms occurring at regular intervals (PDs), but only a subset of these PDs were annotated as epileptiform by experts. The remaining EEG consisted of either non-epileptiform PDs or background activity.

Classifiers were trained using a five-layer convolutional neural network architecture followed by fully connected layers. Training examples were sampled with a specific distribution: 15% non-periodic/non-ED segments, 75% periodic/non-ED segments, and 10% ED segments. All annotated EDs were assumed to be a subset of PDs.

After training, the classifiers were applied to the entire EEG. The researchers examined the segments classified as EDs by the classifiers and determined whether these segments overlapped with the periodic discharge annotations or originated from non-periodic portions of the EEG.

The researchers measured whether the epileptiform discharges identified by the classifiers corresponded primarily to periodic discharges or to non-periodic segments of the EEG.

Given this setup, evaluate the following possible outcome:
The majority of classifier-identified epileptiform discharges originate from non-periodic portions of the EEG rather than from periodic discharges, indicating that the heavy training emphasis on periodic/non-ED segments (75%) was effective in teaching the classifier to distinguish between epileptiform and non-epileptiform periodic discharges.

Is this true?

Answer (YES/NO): NO